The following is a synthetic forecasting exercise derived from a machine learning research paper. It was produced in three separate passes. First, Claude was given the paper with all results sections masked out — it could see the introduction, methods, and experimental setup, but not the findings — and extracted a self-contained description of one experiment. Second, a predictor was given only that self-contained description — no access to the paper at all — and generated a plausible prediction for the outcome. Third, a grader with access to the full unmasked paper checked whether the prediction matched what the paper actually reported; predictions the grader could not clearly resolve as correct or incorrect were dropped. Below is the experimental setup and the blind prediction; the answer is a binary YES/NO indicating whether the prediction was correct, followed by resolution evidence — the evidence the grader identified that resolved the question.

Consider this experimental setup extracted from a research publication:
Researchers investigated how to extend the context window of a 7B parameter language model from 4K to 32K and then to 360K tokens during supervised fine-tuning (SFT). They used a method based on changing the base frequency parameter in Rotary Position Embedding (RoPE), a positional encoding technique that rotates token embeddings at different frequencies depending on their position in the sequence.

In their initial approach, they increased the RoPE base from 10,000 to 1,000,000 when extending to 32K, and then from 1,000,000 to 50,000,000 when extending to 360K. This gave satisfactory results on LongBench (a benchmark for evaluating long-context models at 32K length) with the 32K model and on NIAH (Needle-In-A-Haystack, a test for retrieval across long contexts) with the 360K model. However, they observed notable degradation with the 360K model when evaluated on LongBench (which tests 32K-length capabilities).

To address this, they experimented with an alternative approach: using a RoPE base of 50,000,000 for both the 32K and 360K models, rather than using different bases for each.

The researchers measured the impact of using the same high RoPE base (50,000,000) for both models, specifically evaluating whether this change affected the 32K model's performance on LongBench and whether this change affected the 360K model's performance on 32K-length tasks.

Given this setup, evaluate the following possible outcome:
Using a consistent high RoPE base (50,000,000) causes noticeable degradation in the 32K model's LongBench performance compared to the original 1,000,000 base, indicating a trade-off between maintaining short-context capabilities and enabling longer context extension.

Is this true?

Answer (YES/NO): NO